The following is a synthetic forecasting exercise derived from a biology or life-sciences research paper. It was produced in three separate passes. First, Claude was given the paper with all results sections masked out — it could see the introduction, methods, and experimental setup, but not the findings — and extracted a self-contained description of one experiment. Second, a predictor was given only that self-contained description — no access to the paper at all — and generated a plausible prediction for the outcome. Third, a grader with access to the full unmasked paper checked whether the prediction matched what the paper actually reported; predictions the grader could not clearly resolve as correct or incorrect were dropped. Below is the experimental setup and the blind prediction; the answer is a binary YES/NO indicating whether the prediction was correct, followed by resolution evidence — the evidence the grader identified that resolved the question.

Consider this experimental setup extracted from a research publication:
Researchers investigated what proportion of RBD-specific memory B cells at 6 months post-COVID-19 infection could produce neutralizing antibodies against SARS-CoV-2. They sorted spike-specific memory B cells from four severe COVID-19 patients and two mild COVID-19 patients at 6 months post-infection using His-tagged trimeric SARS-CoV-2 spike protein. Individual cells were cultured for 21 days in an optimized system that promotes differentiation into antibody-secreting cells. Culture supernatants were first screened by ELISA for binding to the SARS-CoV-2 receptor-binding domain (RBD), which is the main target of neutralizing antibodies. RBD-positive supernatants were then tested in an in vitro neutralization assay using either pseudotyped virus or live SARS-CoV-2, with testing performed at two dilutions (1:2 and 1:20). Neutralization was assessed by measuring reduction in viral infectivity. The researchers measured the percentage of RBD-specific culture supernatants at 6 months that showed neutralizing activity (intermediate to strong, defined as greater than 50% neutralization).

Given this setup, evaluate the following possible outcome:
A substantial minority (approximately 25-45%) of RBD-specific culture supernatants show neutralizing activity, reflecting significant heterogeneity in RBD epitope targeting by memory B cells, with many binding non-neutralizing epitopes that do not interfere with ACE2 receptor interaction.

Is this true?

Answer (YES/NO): NO